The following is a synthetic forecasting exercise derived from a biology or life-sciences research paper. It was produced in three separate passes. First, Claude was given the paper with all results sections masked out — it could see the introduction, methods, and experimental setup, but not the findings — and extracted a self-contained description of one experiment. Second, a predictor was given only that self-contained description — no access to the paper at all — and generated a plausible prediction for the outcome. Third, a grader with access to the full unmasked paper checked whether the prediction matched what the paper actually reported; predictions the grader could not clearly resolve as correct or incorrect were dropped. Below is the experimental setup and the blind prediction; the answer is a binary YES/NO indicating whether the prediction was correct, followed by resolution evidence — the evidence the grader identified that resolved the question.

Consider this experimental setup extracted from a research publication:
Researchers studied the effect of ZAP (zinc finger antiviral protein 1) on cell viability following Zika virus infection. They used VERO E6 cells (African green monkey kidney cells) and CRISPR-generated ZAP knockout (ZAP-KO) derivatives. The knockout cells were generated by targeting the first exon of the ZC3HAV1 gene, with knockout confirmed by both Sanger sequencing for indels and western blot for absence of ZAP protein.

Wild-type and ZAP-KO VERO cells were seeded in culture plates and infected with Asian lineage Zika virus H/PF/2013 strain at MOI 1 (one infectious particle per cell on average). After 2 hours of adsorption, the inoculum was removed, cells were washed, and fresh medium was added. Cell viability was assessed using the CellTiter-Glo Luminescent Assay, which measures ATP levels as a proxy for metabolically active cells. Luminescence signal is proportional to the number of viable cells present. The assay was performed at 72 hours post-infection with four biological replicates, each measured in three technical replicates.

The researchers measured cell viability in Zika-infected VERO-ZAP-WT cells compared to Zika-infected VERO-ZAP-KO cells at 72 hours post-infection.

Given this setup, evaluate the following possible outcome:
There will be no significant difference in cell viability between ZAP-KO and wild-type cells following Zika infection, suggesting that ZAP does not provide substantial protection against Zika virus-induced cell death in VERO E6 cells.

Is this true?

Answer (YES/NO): NO